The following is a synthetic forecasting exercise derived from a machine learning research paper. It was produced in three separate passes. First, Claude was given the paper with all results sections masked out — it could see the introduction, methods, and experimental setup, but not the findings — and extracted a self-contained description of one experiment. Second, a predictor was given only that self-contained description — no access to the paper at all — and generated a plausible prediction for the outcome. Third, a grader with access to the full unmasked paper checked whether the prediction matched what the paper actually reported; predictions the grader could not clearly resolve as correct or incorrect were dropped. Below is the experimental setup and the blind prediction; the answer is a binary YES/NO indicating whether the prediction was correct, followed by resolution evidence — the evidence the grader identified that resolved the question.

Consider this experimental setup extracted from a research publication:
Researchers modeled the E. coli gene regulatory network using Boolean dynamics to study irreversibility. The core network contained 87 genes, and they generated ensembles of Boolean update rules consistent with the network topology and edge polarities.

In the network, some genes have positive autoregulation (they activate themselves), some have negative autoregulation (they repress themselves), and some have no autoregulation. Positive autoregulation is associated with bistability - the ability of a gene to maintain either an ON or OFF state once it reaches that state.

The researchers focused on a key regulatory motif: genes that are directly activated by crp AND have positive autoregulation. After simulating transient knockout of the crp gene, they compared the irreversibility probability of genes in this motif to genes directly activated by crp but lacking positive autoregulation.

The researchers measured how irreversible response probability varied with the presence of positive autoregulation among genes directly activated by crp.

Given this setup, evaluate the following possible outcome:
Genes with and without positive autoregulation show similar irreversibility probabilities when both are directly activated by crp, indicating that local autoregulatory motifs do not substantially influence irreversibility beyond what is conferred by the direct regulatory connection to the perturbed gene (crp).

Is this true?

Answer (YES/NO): NO